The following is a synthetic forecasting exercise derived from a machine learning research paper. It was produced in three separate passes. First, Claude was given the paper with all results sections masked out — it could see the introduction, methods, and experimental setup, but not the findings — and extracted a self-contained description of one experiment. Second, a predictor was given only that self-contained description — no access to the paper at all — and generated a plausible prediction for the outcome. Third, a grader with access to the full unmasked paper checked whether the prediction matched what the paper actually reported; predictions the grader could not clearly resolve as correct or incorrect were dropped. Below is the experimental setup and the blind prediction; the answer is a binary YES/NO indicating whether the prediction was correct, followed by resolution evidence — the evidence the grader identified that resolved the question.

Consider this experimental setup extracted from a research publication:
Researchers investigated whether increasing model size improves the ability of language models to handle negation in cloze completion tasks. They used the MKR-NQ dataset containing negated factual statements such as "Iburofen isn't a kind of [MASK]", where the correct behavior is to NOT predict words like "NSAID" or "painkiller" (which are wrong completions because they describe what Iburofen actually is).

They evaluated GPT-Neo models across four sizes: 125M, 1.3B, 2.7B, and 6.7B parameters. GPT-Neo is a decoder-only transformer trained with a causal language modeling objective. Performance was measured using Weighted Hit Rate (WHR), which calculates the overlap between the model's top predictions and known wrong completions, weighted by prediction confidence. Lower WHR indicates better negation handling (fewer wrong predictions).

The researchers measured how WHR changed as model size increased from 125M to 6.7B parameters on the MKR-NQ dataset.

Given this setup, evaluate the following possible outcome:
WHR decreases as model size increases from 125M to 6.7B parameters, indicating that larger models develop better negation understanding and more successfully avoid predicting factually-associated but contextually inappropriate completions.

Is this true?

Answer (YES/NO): NO